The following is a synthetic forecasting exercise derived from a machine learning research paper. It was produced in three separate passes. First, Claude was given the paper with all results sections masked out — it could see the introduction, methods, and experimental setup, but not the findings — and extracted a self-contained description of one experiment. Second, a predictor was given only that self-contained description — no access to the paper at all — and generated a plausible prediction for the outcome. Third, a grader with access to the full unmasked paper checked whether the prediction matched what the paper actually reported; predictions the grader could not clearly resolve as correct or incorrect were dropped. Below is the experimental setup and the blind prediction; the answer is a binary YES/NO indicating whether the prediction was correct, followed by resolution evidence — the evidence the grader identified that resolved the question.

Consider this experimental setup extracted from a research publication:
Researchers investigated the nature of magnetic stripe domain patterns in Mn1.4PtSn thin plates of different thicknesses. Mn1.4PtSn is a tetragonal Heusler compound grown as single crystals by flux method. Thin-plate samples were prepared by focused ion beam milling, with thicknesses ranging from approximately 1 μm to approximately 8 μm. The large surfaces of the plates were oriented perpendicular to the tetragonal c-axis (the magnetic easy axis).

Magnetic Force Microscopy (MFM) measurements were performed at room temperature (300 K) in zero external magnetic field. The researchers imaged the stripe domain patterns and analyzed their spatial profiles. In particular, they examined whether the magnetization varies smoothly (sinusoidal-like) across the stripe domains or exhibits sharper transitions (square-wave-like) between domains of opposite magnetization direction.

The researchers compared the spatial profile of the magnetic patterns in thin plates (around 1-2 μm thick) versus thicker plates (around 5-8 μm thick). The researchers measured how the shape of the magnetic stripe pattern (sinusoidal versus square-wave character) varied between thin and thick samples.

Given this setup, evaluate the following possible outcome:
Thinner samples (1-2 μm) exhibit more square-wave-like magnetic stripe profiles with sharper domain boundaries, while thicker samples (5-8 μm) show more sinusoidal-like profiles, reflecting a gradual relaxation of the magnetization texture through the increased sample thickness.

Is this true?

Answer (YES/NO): NO